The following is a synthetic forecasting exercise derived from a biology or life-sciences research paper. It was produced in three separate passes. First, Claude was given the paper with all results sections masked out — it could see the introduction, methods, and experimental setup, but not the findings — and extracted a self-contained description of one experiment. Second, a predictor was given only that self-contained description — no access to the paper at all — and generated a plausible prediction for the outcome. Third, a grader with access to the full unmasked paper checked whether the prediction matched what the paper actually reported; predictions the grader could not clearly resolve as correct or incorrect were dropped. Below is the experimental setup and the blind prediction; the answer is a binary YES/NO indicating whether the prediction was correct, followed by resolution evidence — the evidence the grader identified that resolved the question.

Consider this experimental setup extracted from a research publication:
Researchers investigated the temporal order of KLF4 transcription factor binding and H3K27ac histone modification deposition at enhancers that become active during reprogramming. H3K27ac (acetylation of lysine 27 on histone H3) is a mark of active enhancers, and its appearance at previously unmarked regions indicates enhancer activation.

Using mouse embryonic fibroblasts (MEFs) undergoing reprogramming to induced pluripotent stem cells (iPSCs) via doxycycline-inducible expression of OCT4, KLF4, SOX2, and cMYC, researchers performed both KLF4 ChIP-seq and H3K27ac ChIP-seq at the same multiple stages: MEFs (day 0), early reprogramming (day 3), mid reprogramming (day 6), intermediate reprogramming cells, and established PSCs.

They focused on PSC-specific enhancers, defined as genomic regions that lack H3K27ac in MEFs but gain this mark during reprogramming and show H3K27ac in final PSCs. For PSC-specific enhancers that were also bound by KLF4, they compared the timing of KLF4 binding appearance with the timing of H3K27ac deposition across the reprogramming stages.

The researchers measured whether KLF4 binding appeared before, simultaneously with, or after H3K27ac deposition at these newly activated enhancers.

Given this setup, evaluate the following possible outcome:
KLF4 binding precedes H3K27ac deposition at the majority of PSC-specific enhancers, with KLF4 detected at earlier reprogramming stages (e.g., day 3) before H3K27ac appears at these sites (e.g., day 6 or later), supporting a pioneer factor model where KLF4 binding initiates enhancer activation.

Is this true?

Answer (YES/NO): NO